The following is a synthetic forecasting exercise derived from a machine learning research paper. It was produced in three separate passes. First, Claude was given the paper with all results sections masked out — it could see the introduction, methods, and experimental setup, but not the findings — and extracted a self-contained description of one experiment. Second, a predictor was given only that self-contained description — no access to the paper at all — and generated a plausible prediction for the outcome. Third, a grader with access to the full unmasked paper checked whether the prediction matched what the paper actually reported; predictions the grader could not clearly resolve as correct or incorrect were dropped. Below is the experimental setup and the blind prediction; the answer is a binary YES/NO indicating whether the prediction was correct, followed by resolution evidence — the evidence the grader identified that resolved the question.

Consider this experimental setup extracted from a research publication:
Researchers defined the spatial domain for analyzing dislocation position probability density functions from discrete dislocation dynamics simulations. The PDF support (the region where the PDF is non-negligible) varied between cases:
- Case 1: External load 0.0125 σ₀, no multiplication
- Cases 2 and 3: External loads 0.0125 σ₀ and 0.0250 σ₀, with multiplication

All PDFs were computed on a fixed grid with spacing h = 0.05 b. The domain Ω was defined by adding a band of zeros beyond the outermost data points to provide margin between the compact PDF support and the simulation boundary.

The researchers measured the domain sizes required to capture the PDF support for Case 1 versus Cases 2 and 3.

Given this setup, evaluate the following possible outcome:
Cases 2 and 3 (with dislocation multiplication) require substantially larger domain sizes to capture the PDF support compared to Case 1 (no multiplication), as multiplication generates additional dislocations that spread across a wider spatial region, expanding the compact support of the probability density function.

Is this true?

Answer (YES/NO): YES